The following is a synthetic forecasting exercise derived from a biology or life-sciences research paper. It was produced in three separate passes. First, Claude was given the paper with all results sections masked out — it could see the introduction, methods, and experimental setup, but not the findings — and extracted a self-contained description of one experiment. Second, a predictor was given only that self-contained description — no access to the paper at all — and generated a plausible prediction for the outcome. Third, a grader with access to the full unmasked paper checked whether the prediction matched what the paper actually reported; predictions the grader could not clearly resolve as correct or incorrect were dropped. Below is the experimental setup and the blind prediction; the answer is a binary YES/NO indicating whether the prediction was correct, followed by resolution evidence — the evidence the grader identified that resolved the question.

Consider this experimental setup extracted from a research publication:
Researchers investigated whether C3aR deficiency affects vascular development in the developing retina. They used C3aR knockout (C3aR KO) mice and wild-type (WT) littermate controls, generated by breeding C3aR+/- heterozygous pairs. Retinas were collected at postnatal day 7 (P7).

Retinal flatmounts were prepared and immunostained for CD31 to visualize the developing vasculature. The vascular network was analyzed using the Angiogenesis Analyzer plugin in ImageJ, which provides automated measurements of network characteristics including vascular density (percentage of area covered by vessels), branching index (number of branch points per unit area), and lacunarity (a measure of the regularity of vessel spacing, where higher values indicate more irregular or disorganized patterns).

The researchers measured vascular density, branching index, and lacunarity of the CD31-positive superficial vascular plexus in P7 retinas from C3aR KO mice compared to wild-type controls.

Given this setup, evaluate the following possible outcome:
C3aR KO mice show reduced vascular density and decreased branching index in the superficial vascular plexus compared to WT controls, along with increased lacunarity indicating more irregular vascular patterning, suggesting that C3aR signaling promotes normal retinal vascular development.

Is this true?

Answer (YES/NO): NO